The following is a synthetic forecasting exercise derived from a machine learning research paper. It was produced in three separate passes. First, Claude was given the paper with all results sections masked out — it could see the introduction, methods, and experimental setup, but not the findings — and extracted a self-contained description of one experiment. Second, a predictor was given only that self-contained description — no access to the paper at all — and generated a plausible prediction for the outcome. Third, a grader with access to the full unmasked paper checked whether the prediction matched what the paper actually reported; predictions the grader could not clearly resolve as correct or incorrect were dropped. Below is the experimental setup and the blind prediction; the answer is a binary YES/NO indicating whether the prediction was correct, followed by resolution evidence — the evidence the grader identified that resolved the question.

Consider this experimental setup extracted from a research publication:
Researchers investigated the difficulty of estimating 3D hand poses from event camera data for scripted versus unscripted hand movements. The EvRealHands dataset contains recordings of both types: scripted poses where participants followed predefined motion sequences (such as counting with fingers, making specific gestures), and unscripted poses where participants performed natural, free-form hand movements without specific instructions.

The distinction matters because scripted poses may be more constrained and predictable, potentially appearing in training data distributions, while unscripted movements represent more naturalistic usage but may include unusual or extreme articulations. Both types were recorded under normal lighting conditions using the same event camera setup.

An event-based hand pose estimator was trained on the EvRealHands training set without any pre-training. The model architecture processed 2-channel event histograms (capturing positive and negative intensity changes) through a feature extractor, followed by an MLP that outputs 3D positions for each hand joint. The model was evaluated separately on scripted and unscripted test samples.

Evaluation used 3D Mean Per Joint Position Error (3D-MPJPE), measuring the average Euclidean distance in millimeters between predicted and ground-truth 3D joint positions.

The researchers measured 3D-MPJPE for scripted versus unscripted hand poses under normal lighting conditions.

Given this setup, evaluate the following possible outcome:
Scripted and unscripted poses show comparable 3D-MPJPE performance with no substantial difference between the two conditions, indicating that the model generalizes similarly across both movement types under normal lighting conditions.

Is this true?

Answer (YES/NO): NO